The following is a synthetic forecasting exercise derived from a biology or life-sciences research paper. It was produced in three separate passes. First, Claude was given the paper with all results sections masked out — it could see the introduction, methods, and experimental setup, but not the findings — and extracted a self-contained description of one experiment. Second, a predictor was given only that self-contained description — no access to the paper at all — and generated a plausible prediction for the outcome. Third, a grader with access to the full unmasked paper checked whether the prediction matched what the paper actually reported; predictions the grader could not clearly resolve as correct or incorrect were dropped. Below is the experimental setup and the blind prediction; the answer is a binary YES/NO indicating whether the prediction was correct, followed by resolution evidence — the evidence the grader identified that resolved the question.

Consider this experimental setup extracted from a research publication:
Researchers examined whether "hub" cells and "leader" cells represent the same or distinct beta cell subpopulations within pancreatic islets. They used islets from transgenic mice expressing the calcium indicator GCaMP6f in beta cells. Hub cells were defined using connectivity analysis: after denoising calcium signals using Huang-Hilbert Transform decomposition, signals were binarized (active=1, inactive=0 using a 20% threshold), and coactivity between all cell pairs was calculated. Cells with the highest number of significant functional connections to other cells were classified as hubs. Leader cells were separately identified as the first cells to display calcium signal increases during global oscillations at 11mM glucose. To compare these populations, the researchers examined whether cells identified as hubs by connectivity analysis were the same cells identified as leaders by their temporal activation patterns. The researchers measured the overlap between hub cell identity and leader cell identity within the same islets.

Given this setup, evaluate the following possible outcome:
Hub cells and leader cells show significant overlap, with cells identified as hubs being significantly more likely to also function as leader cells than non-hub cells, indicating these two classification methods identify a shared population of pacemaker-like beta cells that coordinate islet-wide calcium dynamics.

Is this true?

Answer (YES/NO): NO